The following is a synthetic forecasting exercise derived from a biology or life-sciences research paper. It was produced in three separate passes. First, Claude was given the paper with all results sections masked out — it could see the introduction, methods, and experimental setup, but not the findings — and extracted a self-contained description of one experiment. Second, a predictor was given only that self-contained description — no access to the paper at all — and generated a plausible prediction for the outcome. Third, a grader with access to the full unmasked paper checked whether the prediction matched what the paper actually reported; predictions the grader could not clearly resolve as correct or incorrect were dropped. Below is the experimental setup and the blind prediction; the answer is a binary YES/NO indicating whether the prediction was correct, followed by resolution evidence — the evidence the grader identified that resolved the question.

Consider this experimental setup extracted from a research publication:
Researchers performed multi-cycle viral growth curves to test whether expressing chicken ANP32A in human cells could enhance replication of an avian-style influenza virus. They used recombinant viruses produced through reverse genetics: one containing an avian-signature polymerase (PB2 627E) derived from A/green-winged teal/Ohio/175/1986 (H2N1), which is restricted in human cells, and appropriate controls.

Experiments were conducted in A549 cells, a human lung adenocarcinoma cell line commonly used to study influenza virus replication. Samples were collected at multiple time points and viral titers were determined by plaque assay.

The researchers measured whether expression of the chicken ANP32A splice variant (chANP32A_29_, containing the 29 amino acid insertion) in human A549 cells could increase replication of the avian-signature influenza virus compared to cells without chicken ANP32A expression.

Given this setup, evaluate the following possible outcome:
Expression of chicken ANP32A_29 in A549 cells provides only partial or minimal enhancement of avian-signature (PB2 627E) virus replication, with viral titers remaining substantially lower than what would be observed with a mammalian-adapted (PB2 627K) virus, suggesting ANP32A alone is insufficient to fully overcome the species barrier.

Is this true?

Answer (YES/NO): NO